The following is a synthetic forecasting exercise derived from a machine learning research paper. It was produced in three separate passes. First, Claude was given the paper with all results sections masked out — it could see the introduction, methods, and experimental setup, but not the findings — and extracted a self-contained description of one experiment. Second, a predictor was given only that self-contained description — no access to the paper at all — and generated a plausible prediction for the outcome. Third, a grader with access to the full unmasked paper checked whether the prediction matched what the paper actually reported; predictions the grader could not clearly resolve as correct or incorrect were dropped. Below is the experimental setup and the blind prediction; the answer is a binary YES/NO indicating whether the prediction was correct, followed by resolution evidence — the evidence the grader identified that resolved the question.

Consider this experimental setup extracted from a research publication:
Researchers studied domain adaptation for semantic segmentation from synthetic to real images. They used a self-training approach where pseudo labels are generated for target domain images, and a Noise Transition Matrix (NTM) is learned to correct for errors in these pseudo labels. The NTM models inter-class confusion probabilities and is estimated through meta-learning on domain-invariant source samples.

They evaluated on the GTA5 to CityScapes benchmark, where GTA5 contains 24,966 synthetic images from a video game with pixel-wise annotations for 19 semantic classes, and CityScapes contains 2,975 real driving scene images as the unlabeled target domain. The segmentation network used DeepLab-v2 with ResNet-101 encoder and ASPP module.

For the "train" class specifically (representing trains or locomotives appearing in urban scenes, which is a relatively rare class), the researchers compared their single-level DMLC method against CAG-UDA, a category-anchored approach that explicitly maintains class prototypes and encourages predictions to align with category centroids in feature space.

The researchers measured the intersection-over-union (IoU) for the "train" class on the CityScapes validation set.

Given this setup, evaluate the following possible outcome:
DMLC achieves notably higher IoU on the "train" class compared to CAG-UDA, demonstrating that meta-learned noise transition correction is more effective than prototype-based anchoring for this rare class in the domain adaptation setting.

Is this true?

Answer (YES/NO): NO